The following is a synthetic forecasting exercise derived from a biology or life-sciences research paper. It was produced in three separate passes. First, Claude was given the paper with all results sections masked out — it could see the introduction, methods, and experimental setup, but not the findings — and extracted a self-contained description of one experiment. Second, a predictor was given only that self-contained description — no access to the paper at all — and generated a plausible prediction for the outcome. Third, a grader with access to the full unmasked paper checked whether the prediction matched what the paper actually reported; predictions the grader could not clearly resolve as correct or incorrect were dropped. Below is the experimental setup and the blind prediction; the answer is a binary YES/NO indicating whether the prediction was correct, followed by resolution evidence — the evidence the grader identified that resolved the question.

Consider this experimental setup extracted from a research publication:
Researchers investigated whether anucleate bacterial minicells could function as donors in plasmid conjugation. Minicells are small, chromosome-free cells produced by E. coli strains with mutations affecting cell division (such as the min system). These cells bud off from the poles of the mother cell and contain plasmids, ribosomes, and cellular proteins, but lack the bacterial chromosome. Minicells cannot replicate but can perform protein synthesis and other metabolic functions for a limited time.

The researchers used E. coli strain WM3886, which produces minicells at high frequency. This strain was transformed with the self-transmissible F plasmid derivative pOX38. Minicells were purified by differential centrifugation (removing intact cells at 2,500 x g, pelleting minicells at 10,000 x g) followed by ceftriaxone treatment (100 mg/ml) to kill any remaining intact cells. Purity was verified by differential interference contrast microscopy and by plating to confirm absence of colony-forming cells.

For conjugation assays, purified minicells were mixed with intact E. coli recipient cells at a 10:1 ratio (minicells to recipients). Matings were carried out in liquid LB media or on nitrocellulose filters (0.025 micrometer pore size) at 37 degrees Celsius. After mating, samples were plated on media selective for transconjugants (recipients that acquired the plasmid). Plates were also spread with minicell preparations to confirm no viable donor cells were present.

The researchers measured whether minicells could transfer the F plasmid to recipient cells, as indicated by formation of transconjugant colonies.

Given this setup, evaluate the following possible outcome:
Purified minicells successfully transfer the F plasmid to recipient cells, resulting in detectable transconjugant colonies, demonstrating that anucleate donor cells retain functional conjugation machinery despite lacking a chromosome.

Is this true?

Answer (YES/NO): YES